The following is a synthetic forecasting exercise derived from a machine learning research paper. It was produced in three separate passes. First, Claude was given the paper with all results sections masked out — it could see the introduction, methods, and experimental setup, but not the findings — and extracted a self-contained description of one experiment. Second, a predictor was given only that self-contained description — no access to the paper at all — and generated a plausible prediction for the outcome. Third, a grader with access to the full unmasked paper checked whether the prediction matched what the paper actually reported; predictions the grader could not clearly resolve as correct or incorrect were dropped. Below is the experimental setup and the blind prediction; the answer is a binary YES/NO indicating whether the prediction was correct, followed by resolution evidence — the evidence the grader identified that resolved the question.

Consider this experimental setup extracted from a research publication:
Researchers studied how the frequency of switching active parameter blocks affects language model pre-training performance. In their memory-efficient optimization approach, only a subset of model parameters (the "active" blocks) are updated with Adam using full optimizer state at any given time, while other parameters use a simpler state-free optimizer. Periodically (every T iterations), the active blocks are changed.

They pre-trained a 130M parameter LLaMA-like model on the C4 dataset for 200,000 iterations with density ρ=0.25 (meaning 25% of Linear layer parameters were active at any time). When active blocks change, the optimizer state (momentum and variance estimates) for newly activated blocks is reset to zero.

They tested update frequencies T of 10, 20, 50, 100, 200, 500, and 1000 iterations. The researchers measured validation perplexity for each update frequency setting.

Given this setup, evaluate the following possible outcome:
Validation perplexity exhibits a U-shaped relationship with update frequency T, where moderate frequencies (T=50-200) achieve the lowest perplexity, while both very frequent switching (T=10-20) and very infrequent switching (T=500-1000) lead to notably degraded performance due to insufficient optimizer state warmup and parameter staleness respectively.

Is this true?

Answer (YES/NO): NO